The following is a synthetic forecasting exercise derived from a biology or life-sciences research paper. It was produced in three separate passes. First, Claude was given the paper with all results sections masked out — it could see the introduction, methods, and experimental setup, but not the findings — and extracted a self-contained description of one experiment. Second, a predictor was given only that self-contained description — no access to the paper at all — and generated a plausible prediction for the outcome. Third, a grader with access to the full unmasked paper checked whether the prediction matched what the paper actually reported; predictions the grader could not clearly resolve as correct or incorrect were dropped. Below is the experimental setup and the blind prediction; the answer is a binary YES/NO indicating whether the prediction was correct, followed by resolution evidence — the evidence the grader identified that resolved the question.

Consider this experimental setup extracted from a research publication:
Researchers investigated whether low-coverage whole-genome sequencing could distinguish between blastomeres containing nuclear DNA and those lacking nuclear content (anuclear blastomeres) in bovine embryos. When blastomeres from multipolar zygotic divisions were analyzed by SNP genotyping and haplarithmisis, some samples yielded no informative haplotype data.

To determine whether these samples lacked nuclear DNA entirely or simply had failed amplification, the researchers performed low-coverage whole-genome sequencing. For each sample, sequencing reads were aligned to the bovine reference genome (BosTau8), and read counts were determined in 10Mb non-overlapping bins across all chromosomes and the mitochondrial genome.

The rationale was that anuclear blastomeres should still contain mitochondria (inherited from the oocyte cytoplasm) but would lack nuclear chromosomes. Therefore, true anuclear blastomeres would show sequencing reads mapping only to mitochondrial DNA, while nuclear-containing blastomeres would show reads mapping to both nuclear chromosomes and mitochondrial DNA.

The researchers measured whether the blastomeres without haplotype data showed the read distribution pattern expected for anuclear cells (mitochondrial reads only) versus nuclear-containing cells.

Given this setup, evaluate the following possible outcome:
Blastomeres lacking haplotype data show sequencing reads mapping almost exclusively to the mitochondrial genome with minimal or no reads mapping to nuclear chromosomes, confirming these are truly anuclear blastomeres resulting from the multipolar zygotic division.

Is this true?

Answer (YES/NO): YES